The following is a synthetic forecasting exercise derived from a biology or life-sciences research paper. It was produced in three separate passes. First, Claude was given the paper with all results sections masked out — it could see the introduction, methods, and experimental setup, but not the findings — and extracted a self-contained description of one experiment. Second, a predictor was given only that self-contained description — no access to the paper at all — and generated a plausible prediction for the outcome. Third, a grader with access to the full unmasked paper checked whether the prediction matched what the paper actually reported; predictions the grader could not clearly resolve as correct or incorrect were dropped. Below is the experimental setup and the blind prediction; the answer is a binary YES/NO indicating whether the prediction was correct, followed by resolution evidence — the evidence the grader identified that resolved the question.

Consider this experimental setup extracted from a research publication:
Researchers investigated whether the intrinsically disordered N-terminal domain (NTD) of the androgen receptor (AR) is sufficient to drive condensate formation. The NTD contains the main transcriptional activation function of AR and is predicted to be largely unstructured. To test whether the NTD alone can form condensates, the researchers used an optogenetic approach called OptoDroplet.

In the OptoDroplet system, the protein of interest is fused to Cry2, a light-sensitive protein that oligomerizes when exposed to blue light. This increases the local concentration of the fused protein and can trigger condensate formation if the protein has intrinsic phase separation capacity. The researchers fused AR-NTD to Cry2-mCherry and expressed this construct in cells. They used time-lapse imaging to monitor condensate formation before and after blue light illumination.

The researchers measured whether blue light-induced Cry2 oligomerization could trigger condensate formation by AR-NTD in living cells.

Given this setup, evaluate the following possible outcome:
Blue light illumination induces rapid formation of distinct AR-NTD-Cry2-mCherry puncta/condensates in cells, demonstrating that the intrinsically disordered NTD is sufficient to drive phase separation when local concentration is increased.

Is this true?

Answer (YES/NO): YES